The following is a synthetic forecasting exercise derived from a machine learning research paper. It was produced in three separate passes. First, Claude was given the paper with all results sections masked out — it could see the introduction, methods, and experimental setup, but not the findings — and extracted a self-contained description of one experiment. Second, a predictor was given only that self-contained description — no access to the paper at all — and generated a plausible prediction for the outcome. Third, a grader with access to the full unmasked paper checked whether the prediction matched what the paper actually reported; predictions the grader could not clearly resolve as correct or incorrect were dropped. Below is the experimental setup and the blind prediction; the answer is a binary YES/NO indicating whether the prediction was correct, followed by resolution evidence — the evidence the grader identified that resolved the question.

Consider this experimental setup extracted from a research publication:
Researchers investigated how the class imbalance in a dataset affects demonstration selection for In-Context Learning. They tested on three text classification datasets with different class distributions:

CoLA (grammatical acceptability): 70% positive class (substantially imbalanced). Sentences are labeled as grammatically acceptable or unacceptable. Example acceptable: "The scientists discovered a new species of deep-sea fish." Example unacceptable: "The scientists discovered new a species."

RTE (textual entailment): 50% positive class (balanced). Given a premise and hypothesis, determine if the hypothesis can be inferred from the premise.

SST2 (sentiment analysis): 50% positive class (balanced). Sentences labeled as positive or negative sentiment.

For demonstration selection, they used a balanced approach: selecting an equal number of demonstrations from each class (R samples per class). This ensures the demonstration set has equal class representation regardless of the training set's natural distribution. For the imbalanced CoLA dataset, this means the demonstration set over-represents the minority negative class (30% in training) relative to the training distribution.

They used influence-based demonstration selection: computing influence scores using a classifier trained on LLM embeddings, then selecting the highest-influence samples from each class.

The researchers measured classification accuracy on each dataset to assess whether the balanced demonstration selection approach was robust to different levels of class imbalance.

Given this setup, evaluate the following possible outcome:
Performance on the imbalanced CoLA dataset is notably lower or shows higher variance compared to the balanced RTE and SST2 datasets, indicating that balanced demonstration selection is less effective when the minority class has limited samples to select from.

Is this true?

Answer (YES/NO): NO